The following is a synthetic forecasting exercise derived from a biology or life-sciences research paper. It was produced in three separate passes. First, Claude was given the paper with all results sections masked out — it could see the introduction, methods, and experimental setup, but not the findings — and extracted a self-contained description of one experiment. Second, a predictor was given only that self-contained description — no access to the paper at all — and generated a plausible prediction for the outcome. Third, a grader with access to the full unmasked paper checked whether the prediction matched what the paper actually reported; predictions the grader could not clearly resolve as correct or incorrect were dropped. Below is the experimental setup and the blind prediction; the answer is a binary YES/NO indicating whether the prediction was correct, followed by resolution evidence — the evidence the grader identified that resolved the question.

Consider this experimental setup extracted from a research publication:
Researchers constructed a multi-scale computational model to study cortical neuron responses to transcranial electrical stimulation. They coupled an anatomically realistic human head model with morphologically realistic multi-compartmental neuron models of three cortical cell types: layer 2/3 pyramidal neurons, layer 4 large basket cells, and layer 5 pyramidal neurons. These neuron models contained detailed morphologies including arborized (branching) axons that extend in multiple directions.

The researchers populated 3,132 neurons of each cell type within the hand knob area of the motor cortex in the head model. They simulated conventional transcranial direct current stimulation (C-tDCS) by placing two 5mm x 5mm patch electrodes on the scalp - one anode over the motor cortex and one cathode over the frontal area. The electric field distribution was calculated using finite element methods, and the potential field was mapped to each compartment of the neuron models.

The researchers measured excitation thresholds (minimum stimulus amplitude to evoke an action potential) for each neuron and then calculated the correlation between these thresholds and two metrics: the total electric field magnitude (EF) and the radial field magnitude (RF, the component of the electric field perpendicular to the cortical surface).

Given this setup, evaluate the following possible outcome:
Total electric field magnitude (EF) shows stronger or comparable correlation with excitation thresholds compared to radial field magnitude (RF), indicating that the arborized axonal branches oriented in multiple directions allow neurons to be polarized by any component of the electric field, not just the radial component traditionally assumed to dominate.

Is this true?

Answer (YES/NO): YES